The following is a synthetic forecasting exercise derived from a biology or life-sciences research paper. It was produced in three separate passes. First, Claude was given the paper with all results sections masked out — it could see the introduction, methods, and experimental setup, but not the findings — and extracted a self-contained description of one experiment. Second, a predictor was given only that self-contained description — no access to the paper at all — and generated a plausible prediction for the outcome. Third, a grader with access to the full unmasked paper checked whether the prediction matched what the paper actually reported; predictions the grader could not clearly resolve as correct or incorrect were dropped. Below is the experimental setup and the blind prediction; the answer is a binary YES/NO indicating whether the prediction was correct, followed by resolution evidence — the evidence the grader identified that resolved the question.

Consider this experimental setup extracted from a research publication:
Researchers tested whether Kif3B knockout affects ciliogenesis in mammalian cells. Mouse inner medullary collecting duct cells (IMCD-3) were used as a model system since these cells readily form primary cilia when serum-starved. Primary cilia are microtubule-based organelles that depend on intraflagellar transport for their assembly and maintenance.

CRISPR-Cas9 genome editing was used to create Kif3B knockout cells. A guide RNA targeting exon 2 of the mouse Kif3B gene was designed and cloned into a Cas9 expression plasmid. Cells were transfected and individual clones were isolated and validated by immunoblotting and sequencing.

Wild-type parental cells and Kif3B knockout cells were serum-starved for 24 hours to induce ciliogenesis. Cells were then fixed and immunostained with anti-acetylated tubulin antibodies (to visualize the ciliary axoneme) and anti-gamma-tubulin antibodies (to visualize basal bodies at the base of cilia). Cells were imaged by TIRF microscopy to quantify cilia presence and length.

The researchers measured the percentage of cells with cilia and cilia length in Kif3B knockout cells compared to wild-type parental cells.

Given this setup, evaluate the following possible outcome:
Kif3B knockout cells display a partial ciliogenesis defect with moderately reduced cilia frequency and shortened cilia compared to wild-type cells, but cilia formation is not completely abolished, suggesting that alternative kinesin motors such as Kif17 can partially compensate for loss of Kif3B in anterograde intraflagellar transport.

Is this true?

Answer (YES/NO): NO